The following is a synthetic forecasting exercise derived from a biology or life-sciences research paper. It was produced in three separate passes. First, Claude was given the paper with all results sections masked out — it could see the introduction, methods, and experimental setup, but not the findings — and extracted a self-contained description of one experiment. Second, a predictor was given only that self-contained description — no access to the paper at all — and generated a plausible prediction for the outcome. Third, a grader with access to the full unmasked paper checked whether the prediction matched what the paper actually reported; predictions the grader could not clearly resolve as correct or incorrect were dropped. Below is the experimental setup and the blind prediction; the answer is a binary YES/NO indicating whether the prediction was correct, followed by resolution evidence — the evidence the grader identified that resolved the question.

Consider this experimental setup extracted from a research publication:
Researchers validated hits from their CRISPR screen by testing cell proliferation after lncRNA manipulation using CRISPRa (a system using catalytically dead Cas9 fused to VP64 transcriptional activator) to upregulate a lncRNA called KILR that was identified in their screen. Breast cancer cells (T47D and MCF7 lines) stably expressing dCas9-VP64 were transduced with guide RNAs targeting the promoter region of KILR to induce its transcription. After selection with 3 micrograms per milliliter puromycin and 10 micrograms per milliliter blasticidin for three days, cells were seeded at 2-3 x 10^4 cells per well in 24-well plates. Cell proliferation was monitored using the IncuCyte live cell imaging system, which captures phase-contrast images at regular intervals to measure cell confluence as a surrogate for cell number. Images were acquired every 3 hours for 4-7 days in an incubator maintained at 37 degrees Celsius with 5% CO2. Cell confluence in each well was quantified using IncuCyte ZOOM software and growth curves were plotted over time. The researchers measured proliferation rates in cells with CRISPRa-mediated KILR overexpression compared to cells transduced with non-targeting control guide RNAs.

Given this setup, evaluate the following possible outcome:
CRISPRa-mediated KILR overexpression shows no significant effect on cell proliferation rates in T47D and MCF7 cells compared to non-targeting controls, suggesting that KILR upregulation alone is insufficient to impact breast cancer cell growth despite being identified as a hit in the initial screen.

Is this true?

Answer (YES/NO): NO